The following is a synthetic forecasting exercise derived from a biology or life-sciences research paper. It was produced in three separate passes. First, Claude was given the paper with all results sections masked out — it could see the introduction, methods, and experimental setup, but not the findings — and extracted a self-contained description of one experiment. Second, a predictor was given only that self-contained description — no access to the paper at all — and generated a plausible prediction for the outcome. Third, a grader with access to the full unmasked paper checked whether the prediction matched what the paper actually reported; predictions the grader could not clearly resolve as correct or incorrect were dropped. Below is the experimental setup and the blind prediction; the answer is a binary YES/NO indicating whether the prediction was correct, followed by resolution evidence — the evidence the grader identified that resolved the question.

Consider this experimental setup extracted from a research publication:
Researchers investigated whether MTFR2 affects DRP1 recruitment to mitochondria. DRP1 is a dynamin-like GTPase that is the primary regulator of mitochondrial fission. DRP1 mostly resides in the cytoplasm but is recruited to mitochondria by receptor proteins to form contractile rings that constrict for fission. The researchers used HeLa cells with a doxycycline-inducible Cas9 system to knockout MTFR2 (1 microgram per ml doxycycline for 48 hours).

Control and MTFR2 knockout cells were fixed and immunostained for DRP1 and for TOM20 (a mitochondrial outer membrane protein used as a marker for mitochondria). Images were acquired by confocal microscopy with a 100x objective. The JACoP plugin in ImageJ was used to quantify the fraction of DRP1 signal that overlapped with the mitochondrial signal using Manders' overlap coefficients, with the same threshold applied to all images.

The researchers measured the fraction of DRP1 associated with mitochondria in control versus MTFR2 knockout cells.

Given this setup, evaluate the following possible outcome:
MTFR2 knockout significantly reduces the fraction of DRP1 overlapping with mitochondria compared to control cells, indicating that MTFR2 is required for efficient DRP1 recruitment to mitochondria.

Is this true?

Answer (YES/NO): NO